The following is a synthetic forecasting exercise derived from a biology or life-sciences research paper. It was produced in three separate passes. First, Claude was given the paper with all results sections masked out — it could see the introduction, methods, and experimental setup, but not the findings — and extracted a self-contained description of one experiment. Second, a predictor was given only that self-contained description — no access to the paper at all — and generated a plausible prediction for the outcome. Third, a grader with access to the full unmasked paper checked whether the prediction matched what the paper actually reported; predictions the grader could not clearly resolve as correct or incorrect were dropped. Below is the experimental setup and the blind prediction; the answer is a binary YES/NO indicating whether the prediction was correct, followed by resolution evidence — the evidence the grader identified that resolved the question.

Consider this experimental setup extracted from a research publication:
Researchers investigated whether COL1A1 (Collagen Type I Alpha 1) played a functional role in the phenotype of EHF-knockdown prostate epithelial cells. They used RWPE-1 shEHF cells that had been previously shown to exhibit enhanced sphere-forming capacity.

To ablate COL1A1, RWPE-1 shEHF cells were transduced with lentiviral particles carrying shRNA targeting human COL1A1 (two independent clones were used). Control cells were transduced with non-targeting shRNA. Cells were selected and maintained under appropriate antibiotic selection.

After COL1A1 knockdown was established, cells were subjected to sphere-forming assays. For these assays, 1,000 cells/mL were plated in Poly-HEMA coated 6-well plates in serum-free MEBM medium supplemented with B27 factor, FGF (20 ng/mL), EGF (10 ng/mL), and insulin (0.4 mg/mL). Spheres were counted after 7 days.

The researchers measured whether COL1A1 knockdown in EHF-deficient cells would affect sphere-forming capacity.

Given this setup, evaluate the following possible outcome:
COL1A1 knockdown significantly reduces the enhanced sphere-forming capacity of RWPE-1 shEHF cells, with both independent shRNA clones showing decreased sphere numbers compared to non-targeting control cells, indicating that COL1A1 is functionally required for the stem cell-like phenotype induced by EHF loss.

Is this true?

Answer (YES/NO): YES